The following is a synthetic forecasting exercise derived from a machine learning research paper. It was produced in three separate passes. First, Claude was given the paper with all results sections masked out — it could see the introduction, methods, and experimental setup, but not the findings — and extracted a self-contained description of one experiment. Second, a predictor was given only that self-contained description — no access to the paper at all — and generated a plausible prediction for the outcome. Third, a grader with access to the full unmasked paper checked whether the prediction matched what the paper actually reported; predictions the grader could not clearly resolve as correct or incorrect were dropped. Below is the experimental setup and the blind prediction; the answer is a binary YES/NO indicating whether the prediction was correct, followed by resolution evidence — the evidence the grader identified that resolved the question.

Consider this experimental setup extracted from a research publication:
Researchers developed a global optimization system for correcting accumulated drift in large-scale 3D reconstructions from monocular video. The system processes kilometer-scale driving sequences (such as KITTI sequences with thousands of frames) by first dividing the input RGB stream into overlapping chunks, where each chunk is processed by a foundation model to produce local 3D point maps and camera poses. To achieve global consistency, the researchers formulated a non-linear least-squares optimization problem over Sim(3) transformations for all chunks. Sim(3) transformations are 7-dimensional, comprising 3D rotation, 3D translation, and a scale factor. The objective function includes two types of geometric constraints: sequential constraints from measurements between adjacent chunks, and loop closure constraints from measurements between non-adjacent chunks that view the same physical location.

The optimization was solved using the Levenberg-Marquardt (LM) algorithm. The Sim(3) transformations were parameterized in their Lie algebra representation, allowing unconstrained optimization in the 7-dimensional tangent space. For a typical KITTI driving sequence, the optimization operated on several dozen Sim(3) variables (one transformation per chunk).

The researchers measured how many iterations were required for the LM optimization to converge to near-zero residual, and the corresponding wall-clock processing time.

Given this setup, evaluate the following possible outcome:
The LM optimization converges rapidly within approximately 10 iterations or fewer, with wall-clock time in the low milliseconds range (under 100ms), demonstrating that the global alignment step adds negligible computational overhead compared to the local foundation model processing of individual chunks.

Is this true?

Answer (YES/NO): YES